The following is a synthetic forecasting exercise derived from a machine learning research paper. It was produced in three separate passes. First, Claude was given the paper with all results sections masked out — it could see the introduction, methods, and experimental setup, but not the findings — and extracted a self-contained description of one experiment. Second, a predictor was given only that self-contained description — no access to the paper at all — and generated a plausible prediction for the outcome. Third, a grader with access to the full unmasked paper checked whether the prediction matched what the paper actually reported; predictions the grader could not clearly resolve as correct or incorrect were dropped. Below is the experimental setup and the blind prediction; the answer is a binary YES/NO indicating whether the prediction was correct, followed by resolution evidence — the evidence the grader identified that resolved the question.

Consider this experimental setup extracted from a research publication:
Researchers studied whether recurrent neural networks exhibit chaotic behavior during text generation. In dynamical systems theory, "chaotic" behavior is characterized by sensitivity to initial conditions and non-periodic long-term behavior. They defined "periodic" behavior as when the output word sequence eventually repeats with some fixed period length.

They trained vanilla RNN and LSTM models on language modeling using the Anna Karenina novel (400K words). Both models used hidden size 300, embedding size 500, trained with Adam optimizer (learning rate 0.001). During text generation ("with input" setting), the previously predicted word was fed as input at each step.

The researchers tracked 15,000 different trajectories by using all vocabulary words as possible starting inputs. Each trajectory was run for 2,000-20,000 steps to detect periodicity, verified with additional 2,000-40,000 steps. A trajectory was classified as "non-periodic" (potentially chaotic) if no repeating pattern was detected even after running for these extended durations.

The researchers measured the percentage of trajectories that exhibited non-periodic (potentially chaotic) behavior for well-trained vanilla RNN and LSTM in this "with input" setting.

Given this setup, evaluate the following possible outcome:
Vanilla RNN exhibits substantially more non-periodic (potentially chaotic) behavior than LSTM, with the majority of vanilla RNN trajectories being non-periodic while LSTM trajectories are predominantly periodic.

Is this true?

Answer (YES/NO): NO